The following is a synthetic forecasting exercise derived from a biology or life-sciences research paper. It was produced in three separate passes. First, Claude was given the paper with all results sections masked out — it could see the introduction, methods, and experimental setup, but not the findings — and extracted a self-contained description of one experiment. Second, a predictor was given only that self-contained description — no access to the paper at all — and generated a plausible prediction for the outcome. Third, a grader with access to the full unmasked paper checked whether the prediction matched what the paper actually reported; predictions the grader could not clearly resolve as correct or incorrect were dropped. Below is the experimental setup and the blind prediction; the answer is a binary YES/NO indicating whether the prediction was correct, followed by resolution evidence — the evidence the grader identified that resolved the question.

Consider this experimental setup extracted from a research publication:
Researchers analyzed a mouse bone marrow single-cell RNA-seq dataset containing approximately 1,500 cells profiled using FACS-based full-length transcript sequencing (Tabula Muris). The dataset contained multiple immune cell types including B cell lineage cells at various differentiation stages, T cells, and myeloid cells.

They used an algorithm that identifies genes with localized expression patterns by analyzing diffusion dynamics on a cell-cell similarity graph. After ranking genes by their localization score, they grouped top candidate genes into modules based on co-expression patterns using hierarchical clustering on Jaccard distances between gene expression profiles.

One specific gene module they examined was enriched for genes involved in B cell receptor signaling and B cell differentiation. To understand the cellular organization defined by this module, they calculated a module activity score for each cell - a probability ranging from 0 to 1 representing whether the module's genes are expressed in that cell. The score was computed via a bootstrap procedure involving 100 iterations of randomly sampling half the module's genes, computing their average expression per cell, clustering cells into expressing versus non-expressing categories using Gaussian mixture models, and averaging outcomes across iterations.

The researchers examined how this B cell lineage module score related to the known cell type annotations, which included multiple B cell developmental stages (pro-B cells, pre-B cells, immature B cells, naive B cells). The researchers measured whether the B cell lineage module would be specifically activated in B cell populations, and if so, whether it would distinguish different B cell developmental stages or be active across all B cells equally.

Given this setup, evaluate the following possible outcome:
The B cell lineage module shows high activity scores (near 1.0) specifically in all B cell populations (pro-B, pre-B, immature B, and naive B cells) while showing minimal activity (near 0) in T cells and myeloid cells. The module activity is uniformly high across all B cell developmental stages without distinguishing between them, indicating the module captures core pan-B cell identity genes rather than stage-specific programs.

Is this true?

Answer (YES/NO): NO